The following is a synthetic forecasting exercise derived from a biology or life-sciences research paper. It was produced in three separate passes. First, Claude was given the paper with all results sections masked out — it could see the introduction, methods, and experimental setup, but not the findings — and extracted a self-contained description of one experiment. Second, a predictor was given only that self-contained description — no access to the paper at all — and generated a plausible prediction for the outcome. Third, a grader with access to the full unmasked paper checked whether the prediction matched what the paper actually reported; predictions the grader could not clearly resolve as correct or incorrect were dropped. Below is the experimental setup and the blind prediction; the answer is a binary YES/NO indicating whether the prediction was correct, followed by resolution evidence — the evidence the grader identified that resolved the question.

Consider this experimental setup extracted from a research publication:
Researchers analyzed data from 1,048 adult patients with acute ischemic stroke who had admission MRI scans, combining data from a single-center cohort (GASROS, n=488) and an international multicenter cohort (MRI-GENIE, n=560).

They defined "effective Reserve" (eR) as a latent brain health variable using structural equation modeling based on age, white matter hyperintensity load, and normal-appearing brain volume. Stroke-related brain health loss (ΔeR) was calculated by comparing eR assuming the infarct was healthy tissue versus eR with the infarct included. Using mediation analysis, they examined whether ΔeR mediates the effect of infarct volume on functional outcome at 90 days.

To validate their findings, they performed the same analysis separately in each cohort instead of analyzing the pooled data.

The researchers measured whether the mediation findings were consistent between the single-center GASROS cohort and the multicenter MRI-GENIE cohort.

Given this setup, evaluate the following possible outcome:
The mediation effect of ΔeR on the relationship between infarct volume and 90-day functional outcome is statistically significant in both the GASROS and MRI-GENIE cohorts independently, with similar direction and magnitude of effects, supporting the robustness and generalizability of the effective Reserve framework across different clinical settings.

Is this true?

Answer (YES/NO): NO